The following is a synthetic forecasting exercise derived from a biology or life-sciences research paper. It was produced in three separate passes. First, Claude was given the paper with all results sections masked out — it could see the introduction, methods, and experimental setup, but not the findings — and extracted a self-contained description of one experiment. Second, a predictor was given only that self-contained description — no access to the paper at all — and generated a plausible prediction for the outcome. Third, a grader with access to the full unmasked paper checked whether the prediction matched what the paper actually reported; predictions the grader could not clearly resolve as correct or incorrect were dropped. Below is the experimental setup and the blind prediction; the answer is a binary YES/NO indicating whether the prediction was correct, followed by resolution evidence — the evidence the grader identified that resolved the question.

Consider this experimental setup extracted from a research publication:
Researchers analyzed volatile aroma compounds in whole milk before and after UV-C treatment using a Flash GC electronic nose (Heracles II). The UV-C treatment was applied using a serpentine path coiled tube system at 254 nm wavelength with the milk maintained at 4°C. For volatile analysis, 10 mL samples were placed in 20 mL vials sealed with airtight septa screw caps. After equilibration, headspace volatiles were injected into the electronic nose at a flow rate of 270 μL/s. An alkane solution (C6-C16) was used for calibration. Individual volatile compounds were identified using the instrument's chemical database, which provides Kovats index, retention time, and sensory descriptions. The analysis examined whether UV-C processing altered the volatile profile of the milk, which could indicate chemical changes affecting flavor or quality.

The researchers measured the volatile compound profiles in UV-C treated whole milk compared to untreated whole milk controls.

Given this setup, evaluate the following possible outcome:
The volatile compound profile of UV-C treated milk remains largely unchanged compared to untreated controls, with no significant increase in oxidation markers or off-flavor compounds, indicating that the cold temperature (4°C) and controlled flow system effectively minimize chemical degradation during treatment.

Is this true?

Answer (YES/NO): YES